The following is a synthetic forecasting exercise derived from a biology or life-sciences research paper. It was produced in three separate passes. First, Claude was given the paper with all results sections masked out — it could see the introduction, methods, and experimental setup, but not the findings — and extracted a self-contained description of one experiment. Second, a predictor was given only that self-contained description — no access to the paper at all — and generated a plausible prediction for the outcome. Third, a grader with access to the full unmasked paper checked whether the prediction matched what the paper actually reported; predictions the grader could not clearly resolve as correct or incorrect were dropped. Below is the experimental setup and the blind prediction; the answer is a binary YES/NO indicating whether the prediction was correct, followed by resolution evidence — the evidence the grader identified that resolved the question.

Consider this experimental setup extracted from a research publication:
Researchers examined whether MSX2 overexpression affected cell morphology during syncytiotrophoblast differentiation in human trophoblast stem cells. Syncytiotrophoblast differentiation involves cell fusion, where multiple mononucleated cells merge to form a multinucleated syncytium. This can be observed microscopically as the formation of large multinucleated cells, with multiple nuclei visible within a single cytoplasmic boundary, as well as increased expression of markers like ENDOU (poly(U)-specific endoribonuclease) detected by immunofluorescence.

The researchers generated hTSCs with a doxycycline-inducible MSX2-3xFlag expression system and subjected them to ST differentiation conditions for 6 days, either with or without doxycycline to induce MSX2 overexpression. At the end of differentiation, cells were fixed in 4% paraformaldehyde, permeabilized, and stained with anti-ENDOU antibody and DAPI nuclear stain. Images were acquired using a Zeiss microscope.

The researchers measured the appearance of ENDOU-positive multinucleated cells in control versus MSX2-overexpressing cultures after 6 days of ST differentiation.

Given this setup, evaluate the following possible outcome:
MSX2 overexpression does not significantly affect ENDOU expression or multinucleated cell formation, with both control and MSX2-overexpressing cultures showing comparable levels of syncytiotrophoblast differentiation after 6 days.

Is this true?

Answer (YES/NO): NO